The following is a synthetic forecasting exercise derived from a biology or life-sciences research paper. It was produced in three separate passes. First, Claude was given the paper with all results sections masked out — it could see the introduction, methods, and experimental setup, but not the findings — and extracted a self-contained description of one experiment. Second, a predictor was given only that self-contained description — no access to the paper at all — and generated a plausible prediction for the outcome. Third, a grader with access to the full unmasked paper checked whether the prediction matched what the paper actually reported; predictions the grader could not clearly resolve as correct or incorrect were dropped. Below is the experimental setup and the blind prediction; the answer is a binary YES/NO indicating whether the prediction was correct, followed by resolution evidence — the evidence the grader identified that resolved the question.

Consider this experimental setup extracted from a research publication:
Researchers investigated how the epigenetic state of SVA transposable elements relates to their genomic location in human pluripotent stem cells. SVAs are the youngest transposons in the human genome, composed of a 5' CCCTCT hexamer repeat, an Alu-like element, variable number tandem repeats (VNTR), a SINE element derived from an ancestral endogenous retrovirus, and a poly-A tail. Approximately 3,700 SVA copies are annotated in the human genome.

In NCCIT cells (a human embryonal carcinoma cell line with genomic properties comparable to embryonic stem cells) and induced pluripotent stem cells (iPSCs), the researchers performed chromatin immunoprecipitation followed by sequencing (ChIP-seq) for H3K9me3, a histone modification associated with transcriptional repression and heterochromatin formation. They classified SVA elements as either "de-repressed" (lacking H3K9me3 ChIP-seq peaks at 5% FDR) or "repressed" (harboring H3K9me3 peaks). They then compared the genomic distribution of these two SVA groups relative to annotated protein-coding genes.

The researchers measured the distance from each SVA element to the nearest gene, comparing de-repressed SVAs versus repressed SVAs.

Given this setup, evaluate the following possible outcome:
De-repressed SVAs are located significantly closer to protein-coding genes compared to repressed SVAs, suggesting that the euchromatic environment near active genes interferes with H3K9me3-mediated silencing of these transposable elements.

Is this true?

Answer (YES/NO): YES